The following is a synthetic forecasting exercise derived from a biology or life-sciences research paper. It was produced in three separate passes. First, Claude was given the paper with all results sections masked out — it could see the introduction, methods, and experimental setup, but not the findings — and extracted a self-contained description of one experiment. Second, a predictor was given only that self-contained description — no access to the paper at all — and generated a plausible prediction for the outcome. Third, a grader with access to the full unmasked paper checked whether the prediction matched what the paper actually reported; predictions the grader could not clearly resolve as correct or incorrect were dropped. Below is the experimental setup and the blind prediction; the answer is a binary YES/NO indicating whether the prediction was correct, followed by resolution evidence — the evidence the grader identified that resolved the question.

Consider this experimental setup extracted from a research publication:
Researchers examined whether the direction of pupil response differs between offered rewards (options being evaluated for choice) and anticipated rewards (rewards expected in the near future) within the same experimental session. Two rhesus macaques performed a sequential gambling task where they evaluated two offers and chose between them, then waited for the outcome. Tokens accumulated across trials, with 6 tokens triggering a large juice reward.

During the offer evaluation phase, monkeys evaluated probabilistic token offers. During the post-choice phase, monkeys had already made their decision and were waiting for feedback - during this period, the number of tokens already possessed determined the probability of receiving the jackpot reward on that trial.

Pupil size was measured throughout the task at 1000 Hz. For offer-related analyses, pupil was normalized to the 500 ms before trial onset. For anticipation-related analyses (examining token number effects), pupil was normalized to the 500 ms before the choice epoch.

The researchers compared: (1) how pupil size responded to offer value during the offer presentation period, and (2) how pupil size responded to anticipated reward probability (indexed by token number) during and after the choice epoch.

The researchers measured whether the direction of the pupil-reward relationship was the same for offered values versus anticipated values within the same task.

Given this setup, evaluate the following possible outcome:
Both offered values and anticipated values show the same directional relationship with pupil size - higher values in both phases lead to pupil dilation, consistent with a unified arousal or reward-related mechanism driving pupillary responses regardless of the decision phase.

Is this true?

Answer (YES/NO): NO